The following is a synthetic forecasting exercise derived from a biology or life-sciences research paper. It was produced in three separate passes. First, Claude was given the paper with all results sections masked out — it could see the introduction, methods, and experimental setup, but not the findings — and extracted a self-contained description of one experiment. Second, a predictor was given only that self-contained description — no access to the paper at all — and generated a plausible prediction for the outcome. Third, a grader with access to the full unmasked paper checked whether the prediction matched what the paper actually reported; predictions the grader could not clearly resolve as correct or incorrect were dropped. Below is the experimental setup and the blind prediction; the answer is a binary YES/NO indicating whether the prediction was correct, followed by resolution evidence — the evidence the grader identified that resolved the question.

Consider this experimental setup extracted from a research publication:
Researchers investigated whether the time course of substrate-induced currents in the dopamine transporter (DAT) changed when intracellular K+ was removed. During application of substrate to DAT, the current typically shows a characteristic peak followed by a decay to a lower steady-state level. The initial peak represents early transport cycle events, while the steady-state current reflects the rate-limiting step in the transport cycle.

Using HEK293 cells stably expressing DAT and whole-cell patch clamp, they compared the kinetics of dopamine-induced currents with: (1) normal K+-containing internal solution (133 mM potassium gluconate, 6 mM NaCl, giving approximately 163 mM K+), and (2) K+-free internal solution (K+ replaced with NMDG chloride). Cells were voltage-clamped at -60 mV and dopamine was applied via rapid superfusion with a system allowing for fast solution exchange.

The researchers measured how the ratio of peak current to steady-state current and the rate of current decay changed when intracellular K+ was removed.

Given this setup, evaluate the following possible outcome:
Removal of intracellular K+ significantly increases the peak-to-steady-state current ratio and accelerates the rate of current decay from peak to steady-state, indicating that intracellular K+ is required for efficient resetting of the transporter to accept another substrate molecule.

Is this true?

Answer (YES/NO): NO